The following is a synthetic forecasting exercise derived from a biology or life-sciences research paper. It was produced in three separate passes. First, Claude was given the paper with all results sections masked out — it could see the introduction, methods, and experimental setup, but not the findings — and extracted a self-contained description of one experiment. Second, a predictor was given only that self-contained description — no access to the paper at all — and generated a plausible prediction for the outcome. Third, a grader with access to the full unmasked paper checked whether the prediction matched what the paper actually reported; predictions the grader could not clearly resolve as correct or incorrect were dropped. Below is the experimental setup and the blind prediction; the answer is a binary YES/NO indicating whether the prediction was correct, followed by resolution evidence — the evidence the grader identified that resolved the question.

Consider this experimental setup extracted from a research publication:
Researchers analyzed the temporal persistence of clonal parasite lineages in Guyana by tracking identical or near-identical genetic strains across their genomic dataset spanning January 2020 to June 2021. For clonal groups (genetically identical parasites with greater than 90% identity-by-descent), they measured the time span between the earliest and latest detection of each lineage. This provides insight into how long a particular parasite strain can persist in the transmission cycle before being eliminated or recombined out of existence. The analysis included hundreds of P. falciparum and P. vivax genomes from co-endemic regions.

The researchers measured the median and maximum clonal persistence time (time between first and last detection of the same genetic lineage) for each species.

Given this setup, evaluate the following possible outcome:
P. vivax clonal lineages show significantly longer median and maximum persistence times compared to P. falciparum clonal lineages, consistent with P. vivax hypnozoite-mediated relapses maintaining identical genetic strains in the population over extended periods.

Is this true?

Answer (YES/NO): NO